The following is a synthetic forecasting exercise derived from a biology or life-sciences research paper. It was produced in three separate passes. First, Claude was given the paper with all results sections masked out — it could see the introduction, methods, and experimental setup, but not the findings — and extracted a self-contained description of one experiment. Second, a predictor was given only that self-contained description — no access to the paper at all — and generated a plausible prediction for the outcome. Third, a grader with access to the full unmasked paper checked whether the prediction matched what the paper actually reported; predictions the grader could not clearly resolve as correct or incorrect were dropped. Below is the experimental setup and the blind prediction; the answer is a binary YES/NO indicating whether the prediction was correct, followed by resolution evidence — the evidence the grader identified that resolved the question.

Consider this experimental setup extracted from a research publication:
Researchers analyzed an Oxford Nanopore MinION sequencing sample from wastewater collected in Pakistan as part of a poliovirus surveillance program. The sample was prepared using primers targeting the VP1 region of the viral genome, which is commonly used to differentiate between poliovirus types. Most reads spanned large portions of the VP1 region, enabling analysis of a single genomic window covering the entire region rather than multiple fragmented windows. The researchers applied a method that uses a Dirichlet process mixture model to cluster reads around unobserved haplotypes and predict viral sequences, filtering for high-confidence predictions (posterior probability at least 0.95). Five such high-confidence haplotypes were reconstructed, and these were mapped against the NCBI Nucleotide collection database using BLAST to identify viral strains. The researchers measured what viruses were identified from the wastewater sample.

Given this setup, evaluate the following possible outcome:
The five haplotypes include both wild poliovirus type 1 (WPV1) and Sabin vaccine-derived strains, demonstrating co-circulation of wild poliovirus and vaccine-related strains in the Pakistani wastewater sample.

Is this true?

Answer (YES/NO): YES